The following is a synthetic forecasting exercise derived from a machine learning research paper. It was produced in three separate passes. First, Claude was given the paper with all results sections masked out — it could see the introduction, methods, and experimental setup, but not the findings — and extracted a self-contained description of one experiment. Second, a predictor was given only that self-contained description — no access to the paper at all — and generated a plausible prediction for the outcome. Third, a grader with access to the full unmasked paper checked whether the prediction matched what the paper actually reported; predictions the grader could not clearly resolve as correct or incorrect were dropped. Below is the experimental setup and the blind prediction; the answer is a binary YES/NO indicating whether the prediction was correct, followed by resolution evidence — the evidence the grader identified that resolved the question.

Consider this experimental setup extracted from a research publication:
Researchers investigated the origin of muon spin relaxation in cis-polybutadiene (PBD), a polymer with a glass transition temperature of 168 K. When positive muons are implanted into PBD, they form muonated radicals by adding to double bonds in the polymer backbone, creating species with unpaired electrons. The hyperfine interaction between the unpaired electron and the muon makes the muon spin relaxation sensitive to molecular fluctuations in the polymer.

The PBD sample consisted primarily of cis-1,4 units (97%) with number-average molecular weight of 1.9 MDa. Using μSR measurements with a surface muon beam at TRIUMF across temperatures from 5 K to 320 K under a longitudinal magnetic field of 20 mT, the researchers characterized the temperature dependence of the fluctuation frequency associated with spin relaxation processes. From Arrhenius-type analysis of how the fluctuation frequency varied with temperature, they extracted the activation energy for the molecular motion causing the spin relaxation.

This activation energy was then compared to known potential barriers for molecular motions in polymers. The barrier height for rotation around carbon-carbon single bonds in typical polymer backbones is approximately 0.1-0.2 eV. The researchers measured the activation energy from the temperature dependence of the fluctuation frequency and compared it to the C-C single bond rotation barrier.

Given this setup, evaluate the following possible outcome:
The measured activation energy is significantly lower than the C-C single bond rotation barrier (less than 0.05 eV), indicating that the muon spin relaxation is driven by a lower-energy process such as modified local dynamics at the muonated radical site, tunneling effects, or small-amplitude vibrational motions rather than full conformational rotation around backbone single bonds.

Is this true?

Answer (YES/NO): NO